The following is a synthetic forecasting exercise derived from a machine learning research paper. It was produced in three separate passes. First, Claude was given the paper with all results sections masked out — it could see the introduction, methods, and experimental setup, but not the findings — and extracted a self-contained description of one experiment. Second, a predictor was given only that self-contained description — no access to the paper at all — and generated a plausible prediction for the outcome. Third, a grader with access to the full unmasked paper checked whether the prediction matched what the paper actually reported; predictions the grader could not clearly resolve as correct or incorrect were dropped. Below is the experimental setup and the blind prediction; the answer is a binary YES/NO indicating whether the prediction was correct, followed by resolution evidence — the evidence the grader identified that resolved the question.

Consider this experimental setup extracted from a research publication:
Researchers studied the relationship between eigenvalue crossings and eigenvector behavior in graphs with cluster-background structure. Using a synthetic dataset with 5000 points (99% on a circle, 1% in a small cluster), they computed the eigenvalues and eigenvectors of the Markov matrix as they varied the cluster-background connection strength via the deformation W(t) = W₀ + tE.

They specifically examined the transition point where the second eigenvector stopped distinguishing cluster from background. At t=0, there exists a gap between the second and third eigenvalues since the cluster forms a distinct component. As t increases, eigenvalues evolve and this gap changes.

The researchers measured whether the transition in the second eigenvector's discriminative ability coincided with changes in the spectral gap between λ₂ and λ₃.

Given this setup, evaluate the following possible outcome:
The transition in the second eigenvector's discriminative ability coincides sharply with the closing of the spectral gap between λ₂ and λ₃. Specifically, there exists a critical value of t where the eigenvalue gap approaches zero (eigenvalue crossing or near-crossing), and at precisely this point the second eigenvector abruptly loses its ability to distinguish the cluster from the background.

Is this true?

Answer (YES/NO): YES